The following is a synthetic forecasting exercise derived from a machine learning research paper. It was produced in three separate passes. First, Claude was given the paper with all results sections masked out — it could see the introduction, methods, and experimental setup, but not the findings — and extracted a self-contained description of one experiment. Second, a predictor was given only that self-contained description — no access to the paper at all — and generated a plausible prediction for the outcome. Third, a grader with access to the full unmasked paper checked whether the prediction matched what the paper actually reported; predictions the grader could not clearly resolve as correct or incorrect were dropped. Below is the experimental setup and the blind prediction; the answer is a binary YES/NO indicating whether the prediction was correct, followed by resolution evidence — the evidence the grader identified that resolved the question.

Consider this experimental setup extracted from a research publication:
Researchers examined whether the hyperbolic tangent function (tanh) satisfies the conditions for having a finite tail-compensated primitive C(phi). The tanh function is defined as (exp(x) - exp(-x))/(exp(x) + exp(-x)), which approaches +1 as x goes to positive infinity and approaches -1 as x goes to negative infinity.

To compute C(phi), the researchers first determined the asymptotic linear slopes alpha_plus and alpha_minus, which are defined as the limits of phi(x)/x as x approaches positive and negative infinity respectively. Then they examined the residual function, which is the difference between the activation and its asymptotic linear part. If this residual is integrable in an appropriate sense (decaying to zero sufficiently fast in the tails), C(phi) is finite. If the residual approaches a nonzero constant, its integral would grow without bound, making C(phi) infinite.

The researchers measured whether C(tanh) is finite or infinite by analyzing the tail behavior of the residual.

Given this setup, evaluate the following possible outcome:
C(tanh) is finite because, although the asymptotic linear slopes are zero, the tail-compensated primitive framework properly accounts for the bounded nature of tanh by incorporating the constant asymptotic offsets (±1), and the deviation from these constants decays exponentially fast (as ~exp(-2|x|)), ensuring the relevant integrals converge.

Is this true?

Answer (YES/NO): NO